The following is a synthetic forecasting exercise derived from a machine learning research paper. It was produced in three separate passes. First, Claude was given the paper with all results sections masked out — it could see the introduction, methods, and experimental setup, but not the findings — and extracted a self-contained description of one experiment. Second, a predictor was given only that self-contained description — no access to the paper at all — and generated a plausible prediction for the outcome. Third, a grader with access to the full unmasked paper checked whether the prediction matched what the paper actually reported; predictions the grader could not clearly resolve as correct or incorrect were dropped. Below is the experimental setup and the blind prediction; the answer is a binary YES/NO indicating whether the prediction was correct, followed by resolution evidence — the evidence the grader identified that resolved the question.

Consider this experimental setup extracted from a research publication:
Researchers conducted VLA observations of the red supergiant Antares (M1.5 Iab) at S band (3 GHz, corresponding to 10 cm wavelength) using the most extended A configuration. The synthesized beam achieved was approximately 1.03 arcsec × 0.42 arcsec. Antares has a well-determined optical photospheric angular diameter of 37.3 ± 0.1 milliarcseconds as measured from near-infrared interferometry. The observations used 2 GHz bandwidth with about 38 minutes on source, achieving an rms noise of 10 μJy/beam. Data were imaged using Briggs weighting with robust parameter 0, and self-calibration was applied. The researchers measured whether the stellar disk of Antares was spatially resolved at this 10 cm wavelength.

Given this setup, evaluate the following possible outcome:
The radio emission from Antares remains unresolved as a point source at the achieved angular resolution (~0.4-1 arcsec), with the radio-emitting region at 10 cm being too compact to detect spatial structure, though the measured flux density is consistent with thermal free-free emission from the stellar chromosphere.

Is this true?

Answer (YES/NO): NO